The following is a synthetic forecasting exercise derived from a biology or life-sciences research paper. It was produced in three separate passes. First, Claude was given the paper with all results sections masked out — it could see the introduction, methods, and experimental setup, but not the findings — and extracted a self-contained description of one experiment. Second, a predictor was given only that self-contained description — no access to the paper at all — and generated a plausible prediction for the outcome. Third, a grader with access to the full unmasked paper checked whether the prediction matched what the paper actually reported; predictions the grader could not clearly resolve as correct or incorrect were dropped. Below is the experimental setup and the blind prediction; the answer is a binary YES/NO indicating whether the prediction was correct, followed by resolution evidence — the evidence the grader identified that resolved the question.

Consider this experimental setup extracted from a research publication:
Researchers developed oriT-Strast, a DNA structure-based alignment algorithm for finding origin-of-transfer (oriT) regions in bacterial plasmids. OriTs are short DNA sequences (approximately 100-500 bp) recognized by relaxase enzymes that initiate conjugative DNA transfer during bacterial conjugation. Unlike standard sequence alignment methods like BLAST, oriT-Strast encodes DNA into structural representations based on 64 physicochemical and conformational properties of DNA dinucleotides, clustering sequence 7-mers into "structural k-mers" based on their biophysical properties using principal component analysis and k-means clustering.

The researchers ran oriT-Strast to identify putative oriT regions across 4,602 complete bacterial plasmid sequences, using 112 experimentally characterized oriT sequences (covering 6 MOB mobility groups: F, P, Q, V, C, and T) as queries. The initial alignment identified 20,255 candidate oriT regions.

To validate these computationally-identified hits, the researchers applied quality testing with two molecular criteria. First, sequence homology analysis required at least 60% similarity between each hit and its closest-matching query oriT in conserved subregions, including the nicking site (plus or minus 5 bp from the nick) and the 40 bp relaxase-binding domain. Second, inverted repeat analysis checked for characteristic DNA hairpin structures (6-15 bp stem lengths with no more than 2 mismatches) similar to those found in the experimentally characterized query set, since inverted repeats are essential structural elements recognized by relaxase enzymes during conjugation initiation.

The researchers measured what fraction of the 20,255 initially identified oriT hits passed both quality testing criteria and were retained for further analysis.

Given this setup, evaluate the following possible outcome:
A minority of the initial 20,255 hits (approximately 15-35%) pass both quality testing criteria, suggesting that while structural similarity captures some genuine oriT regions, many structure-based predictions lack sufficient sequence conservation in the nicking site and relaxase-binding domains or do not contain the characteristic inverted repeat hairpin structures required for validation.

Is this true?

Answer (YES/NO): NO